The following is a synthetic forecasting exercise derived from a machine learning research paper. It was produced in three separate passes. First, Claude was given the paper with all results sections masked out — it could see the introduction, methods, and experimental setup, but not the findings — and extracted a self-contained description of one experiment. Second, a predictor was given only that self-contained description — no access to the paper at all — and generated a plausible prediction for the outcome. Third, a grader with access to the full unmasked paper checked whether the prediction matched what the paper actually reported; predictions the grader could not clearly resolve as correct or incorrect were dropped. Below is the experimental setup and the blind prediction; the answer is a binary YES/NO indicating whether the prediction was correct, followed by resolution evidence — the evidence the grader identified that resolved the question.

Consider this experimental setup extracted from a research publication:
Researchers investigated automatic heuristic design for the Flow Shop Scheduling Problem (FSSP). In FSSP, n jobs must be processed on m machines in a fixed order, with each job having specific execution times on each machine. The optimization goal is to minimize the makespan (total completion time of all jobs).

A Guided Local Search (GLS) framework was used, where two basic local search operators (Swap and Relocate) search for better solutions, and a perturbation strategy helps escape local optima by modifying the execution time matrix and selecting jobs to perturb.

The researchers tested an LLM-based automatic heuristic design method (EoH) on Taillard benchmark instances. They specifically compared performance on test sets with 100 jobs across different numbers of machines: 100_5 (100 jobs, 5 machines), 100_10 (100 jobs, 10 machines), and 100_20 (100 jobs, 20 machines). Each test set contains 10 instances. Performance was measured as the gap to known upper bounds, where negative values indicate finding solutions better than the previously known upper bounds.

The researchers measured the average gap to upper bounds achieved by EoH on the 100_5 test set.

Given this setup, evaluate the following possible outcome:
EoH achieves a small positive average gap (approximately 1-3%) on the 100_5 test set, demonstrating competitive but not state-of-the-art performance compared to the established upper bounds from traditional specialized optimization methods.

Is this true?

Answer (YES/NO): NO